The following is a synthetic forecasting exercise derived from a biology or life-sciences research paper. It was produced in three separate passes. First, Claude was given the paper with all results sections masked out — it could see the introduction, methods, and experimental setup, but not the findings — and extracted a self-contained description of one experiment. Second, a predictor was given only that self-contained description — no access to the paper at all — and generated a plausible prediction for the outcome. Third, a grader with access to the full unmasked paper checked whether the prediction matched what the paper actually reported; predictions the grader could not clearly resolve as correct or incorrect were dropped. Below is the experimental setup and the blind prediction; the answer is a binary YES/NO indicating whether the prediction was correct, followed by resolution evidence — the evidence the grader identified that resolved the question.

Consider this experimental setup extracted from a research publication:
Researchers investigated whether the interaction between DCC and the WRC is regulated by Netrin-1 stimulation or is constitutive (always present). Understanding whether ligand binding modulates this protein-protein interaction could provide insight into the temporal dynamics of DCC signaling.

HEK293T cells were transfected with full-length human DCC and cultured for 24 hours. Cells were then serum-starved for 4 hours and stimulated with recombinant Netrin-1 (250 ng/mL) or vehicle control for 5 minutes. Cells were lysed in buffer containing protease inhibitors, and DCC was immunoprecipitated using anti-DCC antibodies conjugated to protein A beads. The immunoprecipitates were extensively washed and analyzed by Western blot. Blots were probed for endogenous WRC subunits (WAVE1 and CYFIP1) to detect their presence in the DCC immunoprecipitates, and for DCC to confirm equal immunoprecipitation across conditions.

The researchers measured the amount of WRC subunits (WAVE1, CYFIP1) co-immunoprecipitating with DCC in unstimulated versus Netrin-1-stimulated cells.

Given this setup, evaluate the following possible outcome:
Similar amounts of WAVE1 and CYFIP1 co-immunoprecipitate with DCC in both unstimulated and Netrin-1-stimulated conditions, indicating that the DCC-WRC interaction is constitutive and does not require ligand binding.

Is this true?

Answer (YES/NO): NO